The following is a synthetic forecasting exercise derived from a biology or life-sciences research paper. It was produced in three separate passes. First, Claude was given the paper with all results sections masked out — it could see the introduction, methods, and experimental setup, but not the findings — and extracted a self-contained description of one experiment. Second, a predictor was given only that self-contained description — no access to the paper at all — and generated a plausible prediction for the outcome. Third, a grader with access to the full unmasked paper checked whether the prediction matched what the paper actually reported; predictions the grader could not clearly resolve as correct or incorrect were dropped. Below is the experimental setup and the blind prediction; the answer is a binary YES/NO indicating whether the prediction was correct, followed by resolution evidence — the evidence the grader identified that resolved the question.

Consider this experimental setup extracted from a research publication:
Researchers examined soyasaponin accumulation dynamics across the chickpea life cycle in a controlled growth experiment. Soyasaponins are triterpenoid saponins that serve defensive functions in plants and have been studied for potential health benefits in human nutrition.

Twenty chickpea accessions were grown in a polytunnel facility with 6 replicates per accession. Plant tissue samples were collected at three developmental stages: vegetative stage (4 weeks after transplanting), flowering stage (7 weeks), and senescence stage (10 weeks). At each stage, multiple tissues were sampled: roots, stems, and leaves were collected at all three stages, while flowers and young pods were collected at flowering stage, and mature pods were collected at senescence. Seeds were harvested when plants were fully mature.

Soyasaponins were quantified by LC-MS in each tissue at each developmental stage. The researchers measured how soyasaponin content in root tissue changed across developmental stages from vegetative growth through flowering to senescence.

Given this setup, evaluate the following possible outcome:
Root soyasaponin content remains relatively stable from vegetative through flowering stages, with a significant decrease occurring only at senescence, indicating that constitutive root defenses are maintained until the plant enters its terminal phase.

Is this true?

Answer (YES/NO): NO